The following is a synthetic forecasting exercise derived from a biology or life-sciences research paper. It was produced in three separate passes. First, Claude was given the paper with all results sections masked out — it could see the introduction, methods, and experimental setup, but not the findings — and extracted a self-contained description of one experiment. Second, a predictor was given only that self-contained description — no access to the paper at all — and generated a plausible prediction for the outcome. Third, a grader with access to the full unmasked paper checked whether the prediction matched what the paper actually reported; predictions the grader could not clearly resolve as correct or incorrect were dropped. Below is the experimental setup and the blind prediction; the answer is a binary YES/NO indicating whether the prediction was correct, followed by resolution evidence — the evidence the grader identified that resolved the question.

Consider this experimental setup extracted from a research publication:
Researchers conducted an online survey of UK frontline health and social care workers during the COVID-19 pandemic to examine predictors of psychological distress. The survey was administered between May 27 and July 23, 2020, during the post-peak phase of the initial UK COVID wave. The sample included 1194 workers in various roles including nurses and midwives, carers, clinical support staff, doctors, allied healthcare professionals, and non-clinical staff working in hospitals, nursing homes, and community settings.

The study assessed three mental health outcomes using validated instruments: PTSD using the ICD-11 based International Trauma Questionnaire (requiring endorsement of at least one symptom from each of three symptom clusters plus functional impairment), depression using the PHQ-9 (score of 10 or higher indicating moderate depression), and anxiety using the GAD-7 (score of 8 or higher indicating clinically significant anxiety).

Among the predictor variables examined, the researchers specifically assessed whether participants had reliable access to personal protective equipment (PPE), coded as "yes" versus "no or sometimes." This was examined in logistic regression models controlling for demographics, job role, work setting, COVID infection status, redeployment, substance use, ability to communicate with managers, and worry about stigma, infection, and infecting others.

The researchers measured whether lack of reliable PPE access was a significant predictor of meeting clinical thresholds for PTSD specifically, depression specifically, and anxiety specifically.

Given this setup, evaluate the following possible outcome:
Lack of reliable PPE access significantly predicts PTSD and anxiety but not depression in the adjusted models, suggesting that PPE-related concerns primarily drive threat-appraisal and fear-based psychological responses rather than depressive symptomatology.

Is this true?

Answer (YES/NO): NO